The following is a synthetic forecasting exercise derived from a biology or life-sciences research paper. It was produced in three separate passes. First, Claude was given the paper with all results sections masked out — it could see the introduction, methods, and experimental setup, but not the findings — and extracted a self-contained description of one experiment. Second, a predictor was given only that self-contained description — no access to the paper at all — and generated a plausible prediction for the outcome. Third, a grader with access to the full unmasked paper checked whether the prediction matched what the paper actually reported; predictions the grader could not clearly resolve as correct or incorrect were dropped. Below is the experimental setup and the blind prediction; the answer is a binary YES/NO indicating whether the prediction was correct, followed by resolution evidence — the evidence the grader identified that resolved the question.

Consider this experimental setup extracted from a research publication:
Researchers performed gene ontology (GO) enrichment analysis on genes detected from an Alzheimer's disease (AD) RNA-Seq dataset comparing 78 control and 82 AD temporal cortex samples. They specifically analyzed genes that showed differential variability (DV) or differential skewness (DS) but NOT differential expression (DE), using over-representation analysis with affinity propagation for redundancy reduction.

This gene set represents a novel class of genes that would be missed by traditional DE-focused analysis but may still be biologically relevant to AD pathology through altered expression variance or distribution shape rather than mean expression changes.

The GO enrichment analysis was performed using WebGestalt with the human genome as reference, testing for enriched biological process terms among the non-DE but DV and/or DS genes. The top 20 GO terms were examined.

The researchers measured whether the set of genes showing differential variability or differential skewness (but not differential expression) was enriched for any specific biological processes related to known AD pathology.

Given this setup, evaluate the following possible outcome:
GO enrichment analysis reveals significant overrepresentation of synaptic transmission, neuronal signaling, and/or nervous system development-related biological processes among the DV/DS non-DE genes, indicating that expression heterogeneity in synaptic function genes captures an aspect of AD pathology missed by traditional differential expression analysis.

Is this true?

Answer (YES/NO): NO